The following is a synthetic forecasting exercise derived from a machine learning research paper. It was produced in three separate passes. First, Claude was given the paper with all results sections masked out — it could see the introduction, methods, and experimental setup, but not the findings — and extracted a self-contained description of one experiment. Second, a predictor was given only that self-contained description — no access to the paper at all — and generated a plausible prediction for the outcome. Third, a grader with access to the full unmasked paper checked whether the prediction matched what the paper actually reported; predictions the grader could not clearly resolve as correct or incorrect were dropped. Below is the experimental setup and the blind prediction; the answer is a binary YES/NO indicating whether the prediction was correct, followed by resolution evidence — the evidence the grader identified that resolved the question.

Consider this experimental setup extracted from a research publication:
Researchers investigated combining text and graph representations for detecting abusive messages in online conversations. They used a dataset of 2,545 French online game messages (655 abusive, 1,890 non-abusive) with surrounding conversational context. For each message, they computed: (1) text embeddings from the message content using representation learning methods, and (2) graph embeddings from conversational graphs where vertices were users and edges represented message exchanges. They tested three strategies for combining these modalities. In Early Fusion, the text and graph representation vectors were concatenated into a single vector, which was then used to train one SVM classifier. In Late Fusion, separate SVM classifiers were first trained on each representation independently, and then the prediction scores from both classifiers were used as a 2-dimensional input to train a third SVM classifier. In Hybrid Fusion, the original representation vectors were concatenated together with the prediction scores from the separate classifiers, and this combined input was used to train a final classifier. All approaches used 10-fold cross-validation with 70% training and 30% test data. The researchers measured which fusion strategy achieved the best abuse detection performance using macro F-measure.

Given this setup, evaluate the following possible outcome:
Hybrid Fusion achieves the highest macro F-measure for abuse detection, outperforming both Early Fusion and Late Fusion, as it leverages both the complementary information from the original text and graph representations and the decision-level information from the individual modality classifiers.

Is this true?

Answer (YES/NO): YES